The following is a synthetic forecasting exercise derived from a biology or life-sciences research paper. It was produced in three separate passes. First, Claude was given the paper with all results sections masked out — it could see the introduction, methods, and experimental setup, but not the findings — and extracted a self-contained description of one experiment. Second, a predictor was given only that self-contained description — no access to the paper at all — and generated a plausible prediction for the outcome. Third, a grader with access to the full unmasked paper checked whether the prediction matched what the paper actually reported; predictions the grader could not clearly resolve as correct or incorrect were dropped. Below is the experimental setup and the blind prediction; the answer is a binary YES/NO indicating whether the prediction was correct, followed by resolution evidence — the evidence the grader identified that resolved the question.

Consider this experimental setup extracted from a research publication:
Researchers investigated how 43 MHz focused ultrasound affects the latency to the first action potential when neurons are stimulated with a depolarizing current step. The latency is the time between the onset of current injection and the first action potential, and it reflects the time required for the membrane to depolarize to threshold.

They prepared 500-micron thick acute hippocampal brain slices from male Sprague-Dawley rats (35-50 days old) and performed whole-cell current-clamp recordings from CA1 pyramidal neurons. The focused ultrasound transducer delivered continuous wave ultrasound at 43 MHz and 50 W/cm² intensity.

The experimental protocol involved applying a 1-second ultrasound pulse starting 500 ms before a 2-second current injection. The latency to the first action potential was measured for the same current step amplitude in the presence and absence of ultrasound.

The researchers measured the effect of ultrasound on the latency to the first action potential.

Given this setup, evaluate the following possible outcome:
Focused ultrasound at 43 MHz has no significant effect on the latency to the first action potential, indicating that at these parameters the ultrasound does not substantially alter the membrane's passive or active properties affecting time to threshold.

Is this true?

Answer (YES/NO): NO